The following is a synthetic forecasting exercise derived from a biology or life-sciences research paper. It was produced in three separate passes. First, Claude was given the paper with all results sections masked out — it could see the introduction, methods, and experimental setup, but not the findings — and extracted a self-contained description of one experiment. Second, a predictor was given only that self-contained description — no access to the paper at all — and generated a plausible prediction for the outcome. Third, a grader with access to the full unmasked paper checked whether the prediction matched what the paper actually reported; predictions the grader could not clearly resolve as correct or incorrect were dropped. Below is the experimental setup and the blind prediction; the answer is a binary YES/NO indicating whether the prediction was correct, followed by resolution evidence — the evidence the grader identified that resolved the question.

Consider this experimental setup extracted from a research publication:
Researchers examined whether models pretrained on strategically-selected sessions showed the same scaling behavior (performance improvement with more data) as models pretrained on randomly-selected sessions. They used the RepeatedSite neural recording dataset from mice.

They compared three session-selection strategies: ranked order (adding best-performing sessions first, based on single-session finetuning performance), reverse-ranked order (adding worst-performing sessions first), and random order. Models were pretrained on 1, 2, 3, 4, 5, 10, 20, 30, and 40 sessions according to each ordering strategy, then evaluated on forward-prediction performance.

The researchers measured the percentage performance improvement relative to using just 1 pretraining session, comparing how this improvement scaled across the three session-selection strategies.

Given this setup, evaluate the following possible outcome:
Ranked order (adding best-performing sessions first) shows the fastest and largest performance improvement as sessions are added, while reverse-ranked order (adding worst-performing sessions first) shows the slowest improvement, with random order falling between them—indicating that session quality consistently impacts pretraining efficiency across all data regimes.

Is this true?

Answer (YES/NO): NO